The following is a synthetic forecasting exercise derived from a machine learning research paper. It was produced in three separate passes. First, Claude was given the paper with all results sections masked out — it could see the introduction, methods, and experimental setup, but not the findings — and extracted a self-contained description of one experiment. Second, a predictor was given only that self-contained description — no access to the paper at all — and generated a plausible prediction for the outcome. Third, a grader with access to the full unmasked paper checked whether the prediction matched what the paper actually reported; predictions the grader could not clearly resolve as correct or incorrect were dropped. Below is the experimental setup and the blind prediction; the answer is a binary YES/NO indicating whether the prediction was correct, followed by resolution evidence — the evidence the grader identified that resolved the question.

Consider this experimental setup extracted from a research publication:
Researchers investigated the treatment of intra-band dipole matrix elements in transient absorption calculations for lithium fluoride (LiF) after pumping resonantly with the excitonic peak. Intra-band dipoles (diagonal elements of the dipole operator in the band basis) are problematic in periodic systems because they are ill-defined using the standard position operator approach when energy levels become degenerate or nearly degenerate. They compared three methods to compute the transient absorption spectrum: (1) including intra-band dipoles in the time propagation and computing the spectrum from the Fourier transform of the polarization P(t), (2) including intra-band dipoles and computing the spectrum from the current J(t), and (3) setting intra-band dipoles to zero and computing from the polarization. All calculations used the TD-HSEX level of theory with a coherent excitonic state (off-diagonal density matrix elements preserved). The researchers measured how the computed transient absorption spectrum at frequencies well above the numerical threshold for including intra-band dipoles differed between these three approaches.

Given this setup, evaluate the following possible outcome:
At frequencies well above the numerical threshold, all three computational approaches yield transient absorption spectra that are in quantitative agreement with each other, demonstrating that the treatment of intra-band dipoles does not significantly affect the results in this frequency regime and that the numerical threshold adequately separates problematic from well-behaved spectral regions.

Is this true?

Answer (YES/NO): NO